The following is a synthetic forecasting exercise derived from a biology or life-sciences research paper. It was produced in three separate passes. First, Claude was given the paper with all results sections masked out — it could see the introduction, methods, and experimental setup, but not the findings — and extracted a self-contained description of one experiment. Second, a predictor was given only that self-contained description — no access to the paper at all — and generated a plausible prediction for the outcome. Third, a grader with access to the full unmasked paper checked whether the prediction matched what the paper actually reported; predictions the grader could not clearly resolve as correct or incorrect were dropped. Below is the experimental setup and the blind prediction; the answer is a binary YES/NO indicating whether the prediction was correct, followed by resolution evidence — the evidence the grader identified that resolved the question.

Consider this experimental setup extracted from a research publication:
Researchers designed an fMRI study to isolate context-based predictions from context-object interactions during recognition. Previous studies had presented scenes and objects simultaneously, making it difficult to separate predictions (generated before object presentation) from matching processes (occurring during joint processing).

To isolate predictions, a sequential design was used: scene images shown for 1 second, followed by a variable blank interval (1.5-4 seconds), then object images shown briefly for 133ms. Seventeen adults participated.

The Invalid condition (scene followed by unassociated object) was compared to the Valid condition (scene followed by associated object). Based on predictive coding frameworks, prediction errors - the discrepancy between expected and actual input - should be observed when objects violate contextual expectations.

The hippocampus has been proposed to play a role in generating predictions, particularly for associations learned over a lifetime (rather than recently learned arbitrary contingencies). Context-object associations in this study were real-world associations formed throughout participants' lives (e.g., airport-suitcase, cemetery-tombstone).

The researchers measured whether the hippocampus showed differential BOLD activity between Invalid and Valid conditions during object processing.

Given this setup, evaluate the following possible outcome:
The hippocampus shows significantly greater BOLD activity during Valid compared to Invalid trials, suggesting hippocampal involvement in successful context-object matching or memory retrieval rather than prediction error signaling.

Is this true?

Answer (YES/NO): NO